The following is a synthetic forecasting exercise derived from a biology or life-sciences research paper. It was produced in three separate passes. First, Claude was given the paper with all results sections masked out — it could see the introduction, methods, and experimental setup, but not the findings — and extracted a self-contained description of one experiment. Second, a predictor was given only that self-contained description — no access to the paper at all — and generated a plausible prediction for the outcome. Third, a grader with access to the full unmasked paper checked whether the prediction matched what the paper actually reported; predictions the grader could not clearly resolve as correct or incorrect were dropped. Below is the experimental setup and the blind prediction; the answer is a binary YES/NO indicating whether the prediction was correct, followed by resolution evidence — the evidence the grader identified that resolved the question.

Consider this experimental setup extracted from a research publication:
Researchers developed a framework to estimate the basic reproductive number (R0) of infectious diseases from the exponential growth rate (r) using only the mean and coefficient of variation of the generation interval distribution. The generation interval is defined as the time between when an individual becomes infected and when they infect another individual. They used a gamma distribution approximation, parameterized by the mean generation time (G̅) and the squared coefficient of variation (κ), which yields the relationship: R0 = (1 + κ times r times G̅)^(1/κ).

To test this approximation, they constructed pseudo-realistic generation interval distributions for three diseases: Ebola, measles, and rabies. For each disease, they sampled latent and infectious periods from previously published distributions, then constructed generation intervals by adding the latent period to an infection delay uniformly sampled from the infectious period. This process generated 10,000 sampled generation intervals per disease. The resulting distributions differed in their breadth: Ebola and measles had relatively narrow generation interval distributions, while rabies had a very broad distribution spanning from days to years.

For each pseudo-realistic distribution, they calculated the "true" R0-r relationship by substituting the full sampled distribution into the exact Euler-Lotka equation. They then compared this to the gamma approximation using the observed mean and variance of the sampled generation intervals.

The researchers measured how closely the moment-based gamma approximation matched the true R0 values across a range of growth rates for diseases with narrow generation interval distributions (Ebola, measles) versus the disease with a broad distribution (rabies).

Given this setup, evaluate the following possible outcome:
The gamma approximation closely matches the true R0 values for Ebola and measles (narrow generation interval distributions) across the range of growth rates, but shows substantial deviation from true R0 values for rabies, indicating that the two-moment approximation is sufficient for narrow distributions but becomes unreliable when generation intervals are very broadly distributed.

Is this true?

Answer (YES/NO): YES